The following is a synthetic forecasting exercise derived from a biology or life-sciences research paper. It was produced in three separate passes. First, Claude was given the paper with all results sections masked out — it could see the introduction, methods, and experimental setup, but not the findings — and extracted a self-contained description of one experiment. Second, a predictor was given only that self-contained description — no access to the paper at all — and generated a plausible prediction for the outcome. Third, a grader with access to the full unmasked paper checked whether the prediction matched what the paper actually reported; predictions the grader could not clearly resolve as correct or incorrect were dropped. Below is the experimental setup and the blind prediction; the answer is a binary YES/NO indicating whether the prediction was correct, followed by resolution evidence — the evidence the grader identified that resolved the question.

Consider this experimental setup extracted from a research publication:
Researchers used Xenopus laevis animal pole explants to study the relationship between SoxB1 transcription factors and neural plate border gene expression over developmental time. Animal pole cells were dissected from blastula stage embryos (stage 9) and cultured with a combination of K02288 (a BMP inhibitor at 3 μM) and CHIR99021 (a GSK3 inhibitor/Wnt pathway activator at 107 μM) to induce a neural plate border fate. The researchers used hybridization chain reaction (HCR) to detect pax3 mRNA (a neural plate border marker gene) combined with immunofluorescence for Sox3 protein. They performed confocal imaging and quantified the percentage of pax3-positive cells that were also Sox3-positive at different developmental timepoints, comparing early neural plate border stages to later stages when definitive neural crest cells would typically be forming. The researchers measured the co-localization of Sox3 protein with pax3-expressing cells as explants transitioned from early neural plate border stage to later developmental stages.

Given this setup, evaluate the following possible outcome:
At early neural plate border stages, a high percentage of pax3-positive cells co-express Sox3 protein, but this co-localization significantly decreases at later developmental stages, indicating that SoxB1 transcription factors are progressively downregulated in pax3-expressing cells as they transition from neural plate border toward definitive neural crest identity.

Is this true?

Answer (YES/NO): YES